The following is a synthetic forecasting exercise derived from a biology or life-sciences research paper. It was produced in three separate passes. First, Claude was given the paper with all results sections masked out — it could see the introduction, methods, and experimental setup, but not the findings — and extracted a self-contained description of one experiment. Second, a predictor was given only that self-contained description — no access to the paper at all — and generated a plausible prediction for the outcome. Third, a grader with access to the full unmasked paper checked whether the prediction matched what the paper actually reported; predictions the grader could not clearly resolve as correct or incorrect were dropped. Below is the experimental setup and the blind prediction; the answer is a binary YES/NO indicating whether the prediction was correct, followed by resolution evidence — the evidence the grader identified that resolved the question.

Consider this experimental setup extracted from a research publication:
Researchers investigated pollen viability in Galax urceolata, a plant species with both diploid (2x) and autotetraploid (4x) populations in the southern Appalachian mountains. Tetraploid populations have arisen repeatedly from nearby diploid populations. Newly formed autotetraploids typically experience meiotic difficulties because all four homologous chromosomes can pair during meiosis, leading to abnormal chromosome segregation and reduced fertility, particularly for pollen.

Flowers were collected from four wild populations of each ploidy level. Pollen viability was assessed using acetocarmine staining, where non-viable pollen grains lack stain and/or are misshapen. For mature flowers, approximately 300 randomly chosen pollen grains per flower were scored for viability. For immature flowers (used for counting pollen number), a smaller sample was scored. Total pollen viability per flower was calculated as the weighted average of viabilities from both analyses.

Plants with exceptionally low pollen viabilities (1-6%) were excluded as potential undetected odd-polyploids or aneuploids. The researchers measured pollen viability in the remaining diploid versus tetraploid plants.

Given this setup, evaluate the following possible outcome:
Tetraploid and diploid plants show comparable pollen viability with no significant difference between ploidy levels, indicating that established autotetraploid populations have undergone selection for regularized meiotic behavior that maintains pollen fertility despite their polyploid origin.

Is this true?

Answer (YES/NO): YES